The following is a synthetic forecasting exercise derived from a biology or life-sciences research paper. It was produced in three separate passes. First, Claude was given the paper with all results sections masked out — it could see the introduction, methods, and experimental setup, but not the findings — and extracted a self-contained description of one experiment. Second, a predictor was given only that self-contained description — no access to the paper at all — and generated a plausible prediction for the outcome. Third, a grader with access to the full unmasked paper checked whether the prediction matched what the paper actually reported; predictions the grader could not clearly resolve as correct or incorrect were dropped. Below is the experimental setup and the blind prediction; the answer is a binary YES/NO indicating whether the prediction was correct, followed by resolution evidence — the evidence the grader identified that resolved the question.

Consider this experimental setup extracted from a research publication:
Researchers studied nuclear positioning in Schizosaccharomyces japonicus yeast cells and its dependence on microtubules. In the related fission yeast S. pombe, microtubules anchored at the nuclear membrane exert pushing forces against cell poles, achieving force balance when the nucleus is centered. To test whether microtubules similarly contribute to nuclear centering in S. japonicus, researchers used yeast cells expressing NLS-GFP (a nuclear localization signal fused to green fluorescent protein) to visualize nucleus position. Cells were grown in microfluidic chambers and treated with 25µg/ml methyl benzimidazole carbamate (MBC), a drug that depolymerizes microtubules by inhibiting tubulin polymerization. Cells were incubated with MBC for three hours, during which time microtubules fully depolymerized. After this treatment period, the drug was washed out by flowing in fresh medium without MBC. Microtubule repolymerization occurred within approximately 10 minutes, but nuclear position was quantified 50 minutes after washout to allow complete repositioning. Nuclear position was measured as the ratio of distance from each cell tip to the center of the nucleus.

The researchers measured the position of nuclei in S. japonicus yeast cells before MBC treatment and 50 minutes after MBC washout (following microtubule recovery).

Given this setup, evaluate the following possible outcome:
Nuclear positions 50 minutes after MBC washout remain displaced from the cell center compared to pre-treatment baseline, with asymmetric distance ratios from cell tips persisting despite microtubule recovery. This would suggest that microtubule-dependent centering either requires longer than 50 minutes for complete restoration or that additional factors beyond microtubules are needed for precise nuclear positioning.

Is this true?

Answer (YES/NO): NO